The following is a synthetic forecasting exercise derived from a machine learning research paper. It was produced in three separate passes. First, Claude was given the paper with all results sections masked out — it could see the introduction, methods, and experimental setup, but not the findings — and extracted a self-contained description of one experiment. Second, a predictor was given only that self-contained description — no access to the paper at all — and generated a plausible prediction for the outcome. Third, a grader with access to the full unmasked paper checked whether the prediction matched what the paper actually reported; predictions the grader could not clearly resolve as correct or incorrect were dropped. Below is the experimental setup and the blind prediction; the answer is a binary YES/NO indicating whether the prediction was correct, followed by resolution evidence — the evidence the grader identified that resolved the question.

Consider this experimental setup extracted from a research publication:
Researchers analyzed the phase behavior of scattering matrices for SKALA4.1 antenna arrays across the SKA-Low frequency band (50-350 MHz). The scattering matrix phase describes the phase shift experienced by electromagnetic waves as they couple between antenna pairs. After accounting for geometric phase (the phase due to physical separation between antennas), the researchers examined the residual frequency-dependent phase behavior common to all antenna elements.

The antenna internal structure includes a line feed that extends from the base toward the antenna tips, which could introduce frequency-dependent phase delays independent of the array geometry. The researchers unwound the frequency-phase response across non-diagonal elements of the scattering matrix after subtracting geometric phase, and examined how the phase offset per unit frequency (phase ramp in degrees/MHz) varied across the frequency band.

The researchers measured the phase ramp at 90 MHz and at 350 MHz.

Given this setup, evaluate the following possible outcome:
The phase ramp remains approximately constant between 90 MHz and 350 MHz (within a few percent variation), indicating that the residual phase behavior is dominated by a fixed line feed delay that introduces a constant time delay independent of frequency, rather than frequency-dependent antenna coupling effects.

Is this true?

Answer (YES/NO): NO